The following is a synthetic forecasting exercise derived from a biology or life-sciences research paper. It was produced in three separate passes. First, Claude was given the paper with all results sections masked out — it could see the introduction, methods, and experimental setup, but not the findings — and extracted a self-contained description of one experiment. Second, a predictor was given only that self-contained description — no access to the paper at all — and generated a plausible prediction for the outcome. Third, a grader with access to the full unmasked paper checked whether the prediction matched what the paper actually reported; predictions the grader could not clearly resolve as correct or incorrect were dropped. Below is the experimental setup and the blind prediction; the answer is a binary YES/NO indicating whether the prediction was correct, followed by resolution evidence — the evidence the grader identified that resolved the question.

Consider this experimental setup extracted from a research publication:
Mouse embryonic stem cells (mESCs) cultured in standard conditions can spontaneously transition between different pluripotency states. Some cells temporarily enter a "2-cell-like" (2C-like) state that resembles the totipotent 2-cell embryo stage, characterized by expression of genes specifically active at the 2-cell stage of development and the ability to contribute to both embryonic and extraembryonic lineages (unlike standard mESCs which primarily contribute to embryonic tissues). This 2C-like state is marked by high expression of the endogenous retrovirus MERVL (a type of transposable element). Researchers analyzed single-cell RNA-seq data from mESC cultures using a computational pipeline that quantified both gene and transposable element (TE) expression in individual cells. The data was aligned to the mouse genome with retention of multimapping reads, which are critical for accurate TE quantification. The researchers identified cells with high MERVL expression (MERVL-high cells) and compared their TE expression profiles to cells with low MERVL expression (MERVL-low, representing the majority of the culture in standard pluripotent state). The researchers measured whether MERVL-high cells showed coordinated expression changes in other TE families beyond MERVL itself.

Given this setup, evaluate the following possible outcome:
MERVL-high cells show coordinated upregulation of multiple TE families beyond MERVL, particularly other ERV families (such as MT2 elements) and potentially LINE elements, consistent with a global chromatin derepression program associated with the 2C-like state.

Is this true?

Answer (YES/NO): NO